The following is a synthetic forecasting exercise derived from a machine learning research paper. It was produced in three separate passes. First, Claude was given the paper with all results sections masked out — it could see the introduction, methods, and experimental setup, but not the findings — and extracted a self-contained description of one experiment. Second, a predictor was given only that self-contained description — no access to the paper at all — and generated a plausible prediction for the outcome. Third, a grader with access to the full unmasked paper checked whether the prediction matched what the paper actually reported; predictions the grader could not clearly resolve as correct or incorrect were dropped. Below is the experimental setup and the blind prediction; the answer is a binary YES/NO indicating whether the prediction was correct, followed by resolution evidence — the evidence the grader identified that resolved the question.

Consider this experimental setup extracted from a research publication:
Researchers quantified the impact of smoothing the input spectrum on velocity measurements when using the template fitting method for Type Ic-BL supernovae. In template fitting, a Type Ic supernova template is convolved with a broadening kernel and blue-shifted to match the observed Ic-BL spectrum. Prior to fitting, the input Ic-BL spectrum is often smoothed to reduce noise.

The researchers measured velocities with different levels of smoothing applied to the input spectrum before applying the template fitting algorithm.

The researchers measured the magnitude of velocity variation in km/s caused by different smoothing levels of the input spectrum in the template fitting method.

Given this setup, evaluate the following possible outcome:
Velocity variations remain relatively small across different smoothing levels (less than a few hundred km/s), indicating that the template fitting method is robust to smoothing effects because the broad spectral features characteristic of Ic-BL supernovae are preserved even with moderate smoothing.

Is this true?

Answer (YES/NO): NO